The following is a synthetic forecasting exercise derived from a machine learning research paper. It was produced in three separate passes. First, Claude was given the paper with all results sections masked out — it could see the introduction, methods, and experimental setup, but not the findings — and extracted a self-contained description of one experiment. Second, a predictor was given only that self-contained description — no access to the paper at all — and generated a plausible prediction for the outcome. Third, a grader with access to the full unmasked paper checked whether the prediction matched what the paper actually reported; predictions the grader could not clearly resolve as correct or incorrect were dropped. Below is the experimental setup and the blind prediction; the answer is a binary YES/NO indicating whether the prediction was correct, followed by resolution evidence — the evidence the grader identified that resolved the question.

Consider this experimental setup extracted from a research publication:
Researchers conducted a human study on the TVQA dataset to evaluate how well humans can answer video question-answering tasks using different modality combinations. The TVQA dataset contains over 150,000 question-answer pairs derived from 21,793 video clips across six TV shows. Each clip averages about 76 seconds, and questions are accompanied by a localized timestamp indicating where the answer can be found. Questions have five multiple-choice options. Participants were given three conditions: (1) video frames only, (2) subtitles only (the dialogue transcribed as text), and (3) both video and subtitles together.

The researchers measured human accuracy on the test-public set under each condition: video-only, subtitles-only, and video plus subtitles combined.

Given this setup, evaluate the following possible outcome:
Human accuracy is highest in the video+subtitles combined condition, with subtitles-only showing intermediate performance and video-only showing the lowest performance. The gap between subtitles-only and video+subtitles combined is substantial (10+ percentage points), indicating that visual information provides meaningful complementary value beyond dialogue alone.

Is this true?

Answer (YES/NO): YES